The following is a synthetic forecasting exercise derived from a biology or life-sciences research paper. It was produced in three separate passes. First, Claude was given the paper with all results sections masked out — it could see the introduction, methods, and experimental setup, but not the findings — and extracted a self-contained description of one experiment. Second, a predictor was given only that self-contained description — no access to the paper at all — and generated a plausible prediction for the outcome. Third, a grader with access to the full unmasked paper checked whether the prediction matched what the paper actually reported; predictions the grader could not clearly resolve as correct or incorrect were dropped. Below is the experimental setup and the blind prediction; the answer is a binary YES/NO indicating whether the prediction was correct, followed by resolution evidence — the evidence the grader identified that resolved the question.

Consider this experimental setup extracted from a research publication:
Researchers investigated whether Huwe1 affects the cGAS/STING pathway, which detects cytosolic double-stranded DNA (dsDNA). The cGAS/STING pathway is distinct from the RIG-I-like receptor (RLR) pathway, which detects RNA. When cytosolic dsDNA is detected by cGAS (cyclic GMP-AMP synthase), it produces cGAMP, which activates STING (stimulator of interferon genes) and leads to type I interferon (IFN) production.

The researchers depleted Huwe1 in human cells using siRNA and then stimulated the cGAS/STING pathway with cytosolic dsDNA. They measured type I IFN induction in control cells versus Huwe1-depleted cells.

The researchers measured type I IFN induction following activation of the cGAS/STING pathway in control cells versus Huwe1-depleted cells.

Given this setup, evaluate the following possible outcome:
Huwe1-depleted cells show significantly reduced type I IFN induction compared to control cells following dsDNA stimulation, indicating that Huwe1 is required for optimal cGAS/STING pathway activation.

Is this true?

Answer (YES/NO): NO